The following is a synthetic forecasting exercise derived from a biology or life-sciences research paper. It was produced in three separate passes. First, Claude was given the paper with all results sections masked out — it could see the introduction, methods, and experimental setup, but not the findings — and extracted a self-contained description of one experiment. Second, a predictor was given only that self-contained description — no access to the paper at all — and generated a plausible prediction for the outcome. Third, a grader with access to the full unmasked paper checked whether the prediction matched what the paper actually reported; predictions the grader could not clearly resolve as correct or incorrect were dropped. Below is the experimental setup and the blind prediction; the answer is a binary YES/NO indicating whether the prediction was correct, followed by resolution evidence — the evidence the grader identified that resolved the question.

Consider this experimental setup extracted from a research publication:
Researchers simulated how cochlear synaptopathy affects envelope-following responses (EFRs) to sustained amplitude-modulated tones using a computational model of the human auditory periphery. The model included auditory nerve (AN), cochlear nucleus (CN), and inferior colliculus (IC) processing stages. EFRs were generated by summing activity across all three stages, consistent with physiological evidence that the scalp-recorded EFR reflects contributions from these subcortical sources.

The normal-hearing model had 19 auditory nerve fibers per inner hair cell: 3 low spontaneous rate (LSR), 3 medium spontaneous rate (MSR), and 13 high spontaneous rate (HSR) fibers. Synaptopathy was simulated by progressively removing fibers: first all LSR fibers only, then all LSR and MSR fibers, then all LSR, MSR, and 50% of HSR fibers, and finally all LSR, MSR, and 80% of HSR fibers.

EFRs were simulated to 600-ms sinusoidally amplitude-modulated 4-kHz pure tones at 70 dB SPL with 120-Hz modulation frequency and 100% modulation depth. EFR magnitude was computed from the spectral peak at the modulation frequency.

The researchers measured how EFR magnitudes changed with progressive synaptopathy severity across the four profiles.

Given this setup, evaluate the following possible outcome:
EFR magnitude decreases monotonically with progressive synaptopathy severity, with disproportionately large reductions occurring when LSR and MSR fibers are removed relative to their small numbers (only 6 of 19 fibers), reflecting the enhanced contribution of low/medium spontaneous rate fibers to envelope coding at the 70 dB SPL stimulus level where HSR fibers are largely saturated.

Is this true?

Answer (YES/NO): NO